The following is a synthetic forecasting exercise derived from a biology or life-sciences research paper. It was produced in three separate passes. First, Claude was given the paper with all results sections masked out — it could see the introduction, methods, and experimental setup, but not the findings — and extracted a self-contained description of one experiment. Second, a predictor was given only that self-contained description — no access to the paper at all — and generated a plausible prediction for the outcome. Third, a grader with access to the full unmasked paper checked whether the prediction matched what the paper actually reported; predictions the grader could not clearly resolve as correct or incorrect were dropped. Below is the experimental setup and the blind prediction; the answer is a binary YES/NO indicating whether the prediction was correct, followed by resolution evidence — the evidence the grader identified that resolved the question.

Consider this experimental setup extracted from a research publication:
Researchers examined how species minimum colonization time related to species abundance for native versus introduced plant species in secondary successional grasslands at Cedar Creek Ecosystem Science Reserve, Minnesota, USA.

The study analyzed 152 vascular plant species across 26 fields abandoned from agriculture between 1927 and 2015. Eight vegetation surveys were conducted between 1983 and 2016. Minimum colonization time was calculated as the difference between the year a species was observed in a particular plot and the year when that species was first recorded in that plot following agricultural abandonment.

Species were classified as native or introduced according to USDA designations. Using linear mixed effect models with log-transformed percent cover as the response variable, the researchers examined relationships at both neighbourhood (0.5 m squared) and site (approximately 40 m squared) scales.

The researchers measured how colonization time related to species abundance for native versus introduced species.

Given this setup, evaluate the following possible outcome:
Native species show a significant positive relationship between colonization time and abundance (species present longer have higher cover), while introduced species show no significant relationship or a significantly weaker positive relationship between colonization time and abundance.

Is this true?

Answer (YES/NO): YES